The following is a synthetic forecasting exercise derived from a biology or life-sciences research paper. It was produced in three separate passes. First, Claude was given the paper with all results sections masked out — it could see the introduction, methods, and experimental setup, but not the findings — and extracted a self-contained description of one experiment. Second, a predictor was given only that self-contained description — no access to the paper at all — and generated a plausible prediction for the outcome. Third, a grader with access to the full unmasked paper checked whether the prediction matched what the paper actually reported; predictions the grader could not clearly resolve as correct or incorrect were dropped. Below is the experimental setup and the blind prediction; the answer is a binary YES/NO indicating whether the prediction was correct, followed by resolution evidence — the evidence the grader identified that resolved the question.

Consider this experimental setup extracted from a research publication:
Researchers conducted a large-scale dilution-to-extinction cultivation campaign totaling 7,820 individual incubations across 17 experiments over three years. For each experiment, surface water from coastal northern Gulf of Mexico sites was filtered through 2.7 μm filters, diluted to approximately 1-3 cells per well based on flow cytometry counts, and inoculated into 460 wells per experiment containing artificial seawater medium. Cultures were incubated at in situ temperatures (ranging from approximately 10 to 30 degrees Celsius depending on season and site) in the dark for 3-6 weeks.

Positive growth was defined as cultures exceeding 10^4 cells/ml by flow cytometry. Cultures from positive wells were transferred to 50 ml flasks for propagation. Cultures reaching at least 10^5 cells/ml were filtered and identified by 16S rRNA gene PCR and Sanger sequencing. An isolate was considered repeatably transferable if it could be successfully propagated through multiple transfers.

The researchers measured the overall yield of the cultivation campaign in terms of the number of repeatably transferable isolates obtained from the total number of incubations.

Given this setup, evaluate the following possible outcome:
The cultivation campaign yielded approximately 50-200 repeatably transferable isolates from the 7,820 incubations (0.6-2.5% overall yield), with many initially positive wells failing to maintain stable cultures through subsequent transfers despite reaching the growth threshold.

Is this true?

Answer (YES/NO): NO